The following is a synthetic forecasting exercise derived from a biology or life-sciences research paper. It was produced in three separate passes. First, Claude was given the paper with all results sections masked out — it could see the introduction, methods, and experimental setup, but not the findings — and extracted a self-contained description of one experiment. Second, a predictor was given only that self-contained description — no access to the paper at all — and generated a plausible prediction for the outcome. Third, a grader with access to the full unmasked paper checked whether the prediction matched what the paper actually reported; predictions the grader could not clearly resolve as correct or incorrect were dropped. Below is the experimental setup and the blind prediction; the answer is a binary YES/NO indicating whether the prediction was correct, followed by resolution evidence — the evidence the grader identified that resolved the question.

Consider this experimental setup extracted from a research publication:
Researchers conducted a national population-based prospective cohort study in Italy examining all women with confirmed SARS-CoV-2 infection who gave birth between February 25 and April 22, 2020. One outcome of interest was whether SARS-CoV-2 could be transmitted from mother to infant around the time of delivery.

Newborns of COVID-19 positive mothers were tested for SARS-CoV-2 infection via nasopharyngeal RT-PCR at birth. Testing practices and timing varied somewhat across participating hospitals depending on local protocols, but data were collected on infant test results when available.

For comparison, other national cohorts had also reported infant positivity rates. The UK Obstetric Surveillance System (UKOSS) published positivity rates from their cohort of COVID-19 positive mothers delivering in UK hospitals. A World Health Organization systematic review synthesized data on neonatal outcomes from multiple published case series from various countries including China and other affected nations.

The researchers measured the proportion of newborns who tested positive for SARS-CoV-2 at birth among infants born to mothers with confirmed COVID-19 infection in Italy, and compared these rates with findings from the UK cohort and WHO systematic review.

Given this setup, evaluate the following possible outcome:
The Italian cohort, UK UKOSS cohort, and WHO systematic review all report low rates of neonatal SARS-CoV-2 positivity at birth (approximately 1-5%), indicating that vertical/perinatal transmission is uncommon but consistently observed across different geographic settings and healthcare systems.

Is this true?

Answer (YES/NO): NO